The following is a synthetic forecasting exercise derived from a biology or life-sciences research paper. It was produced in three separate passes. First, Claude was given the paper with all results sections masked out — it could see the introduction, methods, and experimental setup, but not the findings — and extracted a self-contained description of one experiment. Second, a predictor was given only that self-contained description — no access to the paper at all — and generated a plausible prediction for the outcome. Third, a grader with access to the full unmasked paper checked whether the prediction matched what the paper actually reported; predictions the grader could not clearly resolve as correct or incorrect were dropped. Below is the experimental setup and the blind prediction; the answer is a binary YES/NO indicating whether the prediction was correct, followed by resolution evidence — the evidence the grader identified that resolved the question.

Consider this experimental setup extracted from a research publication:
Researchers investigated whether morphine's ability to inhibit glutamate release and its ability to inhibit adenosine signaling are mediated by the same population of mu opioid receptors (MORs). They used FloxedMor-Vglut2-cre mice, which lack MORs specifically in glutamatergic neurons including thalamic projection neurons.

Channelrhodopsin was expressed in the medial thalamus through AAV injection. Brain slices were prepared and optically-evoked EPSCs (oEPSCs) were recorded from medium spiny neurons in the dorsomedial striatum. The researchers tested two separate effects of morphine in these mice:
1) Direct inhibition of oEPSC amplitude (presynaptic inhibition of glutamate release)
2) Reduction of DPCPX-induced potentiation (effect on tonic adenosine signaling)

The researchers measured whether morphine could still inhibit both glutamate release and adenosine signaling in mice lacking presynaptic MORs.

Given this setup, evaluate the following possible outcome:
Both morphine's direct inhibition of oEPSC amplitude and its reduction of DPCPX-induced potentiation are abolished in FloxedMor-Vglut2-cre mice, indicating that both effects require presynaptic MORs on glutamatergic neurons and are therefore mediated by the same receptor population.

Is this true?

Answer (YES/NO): NO